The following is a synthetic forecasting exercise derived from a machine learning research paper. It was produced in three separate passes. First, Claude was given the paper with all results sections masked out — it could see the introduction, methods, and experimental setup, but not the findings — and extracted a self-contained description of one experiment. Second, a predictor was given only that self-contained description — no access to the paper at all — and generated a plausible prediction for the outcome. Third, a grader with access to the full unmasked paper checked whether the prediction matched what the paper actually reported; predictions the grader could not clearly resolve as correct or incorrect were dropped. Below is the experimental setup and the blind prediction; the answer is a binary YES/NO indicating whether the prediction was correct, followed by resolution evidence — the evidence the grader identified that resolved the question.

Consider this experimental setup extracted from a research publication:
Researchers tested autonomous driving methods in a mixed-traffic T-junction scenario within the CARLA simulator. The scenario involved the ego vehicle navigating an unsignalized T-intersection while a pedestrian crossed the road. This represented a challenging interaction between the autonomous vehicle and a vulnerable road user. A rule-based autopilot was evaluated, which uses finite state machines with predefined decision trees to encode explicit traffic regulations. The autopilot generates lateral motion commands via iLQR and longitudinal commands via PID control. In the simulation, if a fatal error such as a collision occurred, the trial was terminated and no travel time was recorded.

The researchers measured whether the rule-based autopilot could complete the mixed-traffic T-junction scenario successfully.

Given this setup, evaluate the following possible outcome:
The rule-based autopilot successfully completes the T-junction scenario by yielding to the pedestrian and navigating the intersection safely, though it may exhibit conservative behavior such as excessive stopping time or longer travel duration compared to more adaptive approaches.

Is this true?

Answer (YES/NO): NO